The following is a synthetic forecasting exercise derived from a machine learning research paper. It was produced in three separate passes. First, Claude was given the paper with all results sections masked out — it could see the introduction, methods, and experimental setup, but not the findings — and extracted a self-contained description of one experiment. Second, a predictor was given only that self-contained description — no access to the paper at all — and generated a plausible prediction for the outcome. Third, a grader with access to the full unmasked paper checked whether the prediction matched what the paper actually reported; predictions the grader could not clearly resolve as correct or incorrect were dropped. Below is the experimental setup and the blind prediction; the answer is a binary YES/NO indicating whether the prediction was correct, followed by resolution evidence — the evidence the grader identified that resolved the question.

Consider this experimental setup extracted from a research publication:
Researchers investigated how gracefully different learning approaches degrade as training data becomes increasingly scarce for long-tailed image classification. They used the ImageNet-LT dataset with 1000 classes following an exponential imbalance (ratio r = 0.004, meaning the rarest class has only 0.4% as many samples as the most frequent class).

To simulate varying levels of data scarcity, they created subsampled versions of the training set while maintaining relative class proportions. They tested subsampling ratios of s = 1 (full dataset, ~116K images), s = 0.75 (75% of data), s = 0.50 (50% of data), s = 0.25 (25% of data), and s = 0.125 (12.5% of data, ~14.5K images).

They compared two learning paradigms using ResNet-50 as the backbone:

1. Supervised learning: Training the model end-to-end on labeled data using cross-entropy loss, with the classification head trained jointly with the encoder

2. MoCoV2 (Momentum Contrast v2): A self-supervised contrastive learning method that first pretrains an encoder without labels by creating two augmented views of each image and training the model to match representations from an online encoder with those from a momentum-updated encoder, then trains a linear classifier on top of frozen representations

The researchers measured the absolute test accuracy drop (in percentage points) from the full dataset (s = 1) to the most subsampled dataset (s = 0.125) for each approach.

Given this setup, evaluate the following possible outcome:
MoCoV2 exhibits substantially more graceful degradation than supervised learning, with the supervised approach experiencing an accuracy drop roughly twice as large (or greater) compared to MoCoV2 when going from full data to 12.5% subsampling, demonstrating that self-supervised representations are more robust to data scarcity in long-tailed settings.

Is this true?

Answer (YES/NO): NO